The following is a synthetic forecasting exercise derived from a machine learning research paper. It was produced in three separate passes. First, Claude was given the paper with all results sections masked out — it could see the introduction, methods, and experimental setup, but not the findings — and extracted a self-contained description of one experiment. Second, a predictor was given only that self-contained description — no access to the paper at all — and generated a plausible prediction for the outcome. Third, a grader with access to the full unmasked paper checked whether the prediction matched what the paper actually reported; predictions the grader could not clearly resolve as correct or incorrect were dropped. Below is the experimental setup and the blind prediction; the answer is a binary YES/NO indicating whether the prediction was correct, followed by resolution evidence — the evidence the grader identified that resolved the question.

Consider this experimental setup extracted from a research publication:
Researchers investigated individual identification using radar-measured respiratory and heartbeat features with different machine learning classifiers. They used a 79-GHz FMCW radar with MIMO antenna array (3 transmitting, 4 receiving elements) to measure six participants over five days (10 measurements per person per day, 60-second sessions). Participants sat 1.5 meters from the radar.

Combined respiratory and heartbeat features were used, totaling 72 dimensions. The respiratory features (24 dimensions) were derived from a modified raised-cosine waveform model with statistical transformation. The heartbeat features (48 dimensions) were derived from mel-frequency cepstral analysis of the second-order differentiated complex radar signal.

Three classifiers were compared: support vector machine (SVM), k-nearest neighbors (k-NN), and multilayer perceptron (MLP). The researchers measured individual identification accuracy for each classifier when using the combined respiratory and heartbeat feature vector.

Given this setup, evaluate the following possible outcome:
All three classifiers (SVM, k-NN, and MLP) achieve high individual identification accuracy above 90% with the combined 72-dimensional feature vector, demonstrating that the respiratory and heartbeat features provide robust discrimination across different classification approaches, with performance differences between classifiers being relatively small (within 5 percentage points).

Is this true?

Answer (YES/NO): YES